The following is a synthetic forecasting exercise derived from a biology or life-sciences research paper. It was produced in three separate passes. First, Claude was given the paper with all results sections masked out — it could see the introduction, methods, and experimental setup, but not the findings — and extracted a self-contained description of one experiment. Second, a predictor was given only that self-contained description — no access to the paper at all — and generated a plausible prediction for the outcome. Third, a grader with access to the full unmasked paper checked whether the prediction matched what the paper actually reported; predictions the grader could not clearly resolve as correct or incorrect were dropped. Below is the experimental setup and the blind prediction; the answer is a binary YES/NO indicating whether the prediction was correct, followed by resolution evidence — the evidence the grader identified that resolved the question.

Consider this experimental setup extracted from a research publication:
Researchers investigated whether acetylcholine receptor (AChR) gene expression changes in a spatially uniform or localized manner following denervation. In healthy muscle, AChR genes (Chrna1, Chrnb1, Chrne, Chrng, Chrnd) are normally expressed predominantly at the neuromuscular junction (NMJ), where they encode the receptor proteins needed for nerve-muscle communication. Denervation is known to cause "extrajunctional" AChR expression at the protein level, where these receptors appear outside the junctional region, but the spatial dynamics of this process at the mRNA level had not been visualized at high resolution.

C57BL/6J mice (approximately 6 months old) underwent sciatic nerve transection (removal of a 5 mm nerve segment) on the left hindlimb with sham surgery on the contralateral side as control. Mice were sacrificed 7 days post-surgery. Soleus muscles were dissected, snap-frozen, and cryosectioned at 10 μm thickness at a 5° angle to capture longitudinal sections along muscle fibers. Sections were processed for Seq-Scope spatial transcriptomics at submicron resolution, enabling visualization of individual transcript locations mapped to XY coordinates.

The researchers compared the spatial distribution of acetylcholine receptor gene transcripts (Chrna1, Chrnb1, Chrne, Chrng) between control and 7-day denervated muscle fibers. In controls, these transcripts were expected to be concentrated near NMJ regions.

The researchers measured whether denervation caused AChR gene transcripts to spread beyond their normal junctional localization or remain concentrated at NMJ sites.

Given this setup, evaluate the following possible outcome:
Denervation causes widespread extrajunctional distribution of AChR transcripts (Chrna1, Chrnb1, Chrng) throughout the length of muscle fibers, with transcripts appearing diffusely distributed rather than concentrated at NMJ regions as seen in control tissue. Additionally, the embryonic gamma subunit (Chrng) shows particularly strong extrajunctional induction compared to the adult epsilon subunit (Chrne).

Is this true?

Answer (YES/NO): YES